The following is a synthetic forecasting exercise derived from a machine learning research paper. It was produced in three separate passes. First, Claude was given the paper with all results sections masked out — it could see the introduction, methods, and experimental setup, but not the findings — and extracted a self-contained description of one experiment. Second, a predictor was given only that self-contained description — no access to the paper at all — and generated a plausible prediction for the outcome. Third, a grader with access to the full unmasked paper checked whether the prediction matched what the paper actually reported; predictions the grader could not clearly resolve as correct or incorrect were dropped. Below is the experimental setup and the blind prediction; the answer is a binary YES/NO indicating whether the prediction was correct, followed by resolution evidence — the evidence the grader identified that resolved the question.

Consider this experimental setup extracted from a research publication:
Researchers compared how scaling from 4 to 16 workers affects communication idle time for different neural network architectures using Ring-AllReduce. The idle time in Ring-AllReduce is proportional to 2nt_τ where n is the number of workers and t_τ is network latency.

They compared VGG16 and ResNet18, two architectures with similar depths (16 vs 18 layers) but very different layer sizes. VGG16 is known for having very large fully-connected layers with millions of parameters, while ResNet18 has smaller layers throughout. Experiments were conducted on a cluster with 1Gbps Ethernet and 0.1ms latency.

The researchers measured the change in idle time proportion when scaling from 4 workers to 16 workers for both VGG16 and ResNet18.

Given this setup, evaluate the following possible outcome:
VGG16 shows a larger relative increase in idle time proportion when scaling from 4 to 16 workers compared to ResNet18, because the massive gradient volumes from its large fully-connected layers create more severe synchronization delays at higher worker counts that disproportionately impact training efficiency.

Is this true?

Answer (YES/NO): YES